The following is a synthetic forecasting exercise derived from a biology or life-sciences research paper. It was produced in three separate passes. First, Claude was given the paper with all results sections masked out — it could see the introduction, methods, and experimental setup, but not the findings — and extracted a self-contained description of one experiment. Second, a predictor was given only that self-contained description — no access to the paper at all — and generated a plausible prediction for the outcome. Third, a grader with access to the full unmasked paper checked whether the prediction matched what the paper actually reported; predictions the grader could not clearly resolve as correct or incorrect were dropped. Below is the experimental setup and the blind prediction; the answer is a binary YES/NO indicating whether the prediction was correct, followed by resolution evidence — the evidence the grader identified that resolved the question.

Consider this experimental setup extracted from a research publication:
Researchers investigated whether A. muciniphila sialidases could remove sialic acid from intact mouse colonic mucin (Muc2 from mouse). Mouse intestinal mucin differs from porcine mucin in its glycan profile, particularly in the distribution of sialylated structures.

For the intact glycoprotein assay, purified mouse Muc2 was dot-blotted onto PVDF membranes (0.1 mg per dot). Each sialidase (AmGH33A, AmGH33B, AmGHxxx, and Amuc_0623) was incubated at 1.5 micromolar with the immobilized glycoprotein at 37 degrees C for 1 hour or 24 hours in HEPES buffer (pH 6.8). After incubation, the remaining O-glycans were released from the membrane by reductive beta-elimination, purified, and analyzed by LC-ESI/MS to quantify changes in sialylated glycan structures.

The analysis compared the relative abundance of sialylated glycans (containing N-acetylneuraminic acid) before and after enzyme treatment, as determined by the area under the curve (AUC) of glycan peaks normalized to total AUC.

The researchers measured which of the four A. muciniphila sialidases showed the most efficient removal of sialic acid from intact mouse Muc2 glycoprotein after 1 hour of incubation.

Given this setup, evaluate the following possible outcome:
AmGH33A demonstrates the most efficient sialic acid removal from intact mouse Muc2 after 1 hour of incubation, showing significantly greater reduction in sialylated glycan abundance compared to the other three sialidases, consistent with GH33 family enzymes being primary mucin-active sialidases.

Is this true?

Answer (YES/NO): YES